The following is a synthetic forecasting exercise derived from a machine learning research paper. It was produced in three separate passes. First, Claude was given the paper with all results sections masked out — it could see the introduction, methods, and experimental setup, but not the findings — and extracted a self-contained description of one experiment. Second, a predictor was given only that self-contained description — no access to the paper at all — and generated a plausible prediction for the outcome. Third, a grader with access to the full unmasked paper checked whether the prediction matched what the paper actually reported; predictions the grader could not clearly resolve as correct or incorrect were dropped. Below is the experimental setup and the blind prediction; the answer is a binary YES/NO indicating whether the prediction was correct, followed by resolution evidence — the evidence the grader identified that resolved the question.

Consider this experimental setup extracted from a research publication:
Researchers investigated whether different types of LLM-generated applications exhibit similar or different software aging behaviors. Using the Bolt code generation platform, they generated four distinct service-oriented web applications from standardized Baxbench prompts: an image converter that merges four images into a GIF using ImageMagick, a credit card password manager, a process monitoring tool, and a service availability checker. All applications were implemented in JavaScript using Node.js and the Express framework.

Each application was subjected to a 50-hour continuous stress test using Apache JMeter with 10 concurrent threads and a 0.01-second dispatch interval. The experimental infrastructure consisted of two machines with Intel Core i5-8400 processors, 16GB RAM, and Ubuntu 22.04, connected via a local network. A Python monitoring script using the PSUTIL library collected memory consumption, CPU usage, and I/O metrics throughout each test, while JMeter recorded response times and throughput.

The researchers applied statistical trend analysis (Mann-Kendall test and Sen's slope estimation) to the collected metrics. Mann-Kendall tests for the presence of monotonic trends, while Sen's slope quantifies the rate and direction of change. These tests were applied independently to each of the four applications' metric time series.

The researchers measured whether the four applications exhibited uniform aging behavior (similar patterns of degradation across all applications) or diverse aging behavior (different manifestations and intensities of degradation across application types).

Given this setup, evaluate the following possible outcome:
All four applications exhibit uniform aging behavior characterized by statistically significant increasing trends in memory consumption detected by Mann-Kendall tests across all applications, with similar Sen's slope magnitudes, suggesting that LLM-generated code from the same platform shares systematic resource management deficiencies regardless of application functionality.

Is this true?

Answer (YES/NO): NO